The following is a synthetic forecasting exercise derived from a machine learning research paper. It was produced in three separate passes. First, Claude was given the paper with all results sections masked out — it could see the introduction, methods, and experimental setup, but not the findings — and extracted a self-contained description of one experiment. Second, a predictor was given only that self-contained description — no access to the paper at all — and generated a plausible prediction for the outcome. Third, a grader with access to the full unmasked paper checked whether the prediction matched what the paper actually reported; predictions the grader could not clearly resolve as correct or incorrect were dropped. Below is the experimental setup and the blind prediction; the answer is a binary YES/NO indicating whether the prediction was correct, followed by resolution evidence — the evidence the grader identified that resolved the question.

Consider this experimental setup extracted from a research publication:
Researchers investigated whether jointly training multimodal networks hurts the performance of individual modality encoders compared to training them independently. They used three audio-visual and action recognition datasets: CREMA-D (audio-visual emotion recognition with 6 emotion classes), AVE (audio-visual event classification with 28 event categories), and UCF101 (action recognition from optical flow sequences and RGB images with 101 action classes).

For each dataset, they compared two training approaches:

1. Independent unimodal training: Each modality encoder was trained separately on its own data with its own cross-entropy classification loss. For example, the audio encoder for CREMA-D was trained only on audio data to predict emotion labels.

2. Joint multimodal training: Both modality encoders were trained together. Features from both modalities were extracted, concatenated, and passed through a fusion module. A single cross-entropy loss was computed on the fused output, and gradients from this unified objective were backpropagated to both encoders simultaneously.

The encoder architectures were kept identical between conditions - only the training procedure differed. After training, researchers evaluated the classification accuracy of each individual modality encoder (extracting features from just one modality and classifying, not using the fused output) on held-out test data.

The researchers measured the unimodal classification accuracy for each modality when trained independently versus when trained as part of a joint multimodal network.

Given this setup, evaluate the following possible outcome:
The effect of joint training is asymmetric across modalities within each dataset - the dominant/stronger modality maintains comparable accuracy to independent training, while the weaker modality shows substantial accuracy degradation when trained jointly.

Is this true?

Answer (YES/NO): NO